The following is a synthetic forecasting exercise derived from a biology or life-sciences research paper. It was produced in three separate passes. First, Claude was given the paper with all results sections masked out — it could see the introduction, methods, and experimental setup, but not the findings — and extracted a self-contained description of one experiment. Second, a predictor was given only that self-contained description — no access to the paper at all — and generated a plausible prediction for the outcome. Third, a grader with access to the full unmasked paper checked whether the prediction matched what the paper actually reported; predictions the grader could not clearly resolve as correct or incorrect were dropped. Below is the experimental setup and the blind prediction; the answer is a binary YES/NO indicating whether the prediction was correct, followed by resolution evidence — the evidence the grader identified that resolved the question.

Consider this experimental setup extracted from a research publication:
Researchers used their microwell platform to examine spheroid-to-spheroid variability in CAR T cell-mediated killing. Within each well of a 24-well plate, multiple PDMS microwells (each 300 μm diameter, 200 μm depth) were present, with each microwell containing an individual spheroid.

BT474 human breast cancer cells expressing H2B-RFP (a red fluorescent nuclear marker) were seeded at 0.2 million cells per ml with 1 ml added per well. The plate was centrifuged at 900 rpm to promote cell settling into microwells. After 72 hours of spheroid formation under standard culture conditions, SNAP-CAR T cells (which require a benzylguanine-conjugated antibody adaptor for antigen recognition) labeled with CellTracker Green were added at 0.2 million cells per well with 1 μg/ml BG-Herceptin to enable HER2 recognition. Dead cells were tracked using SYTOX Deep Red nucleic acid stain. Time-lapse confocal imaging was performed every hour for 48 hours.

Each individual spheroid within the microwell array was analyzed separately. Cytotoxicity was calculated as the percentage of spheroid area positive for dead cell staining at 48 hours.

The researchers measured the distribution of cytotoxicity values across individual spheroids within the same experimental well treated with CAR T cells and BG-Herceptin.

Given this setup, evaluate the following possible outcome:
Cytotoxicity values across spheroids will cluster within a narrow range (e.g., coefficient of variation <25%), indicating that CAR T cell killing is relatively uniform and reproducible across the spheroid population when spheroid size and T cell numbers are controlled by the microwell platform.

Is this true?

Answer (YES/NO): NO